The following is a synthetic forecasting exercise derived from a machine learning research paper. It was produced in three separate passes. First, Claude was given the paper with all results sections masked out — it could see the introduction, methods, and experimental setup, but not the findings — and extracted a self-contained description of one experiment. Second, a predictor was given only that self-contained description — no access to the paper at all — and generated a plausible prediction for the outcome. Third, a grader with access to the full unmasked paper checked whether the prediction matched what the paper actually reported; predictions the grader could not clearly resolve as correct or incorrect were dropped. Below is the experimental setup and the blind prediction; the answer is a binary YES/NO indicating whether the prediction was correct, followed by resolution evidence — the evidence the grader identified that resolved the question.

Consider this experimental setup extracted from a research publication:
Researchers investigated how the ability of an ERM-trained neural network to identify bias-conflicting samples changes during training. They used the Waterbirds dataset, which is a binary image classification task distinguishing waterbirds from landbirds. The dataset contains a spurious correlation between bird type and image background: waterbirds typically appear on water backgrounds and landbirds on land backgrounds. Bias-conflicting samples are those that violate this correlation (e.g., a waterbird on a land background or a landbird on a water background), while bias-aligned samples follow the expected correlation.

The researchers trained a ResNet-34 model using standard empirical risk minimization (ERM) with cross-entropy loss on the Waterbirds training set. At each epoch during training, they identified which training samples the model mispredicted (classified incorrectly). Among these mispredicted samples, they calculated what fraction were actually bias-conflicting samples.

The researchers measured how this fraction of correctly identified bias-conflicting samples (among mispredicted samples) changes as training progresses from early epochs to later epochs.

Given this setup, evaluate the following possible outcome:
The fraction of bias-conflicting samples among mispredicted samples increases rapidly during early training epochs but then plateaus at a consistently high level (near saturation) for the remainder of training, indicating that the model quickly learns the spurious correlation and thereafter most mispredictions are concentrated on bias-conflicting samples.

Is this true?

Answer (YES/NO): NO